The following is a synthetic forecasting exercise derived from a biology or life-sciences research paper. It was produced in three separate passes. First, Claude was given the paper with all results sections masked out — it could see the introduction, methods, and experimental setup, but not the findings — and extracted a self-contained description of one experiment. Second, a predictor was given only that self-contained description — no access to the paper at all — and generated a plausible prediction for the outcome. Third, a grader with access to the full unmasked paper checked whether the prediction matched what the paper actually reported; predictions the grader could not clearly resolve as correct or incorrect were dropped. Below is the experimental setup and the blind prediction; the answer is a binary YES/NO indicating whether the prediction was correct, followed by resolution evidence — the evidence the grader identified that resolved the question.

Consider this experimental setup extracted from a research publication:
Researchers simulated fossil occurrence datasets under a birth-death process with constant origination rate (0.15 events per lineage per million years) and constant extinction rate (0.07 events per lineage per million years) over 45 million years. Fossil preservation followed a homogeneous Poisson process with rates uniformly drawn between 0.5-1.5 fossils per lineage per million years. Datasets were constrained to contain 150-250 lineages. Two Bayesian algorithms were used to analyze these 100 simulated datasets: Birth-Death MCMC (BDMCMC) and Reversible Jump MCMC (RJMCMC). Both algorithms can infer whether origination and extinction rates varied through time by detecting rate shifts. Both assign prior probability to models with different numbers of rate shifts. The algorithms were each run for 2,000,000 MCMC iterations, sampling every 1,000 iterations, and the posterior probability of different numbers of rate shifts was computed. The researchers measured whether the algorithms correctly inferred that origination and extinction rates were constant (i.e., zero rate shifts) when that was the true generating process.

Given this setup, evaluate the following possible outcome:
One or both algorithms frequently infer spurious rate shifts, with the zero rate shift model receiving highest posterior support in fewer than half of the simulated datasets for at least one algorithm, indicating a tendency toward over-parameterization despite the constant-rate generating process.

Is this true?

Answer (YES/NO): NO